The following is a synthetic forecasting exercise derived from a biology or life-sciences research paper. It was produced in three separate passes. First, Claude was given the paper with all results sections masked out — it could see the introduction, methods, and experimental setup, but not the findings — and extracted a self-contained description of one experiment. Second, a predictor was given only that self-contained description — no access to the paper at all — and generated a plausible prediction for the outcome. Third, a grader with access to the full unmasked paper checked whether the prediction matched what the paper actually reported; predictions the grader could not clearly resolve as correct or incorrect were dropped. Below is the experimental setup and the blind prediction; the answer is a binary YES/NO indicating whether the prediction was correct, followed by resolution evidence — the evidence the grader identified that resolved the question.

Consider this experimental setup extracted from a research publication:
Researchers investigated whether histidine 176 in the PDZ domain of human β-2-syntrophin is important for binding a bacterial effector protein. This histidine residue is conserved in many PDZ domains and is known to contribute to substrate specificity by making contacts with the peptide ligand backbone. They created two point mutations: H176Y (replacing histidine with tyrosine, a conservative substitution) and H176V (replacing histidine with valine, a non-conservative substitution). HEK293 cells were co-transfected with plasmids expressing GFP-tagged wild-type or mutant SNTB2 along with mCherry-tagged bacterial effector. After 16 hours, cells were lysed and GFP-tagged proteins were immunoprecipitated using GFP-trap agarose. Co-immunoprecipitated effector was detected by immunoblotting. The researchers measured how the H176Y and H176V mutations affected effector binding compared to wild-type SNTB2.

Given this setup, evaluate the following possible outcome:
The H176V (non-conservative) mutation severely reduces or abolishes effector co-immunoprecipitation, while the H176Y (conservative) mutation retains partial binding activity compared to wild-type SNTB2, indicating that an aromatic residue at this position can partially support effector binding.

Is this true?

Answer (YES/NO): NO